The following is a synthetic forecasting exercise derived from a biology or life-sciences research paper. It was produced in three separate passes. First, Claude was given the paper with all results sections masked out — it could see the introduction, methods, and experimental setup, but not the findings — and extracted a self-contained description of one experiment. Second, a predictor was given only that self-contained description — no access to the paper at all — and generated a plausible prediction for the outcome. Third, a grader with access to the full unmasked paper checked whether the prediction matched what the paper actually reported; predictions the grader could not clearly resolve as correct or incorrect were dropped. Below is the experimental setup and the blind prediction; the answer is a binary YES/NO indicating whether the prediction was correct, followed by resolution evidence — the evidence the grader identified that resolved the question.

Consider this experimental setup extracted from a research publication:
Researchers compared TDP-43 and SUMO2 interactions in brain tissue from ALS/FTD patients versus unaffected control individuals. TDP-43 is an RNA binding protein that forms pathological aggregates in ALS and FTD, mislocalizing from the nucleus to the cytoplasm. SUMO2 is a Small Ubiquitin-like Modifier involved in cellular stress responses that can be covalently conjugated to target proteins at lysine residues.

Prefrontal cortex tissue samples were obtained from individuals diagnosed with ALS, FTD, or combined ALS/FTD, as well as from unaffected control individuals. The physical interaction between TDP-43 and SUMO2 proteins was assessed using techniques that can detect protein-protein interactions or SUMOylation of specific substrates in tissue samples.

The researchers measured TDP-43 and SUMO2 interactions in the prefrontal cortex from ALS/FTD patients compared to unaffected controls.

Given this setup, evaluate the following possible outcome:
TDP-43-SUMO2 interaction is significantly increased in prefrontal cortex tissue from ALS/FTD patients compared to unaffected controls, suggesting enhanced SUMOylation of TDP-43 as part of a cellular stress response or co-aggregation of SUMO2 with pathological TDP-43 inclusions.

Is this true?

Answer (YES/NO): YES